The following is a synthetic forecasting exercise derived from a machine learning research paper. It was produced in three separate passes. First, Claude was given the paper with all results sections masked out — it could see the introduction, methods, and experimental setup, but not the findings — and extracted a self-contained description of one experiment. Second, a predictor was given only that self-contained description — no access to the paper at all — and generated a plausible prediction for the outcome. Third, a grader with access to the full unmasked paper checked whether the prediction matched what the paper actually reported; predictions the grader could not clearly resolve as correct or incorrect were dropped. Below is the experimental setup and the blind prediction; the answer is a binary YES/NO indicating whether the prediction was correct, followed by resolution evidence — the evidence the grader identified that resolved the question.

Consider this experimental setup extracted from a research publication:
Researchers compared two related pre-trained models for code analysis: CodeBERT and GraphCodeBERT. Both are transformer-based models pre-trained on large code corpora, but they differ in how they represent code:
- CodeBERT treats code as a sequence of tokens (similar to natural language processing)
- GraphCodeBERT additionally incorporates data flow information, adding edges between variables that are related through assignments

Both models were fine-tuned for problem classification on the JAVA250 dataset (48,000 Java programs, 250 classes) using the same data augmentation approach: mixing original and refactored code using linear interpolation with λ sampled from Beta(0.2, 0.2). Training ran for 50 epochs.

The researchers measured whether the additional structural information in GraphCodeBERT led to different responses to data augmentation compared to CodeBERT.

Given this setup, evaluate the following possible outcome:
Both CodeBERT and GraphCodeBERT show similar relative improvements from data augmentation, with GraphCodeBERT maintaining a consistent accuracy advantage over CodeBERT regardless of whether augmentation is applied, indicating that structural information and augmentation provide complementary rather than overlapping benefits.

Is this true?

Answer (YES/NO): NO